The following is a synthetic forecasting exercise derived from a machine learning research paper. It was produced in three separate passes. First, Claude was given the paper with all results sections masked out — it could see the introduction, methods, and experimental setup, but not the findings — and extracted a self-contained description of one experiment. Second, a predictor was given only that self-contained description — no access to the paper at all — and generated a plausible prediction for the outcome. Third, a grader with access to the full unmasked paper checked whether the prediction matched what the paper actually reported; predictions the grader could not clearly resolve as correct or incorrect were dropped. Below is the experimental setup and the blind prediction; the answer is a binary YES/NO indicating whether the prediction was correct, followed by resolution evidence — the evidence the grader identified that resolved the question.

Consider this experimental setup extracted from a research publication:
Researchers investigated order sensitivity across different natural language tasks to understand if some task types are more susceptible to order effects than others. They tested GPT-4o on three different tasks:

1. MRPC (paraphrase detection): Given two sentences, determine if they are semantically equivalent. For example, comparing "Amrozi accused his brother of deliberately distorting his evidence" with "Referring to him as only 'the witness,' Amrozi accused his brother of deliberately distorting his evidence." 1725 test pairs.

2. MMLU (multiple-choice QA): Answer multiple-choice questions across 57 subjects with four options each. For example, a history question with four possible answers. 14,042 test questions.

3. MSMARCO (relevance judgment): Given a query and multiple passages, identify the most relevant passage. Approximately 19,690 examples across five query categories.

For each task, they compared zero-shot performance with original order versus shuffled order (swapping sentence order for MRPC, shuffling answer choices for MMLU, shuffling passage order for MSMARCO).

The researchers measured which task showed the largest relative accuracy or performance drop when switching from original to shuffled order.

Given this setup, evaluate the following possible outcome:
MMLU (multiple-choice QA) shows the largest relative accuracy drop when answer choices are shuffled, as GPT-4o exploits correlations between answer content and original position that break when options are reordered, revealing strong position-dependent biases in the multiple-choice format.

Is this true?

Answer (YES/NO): NO